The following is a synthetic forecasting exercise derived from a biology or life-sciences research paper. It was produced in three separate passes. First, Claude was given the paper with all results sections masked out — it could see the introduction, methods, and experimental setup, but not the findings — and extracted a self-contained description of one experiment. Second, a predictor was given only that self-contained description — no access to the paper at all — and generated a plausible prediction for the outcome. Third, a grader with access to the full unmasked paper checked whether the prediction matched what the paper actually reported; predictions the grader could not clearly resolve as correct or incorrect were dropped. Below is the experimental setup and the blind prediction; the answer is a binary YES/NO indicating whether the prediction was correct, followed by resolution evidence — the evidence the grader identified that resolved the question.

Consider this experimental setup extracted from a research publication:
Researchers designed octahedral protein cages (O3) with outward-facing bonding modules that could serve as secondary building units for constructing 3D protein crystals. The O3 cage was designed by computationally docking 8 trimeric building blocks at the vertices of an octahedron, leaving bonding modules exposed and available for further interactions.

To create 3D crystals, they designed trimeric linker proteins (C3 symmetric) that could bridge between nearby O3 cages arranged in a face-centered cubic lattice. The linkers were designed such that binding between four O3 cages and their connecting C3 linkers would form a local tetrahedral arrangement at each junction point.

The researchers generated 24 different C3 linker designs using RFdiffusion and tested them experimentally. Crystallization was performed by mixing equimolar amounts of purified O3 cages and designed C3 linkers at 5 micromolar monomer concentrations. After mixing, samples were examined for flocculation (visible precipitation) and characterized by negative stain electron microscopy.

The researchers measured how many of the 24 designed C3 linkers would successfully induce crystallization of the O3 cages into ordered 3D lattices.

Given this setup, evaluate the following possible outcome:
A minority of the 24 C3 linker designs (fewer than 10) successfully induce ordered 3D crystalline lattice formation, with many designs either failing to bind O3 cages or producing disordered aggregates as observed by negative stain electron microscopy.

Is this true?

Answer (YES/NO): YES